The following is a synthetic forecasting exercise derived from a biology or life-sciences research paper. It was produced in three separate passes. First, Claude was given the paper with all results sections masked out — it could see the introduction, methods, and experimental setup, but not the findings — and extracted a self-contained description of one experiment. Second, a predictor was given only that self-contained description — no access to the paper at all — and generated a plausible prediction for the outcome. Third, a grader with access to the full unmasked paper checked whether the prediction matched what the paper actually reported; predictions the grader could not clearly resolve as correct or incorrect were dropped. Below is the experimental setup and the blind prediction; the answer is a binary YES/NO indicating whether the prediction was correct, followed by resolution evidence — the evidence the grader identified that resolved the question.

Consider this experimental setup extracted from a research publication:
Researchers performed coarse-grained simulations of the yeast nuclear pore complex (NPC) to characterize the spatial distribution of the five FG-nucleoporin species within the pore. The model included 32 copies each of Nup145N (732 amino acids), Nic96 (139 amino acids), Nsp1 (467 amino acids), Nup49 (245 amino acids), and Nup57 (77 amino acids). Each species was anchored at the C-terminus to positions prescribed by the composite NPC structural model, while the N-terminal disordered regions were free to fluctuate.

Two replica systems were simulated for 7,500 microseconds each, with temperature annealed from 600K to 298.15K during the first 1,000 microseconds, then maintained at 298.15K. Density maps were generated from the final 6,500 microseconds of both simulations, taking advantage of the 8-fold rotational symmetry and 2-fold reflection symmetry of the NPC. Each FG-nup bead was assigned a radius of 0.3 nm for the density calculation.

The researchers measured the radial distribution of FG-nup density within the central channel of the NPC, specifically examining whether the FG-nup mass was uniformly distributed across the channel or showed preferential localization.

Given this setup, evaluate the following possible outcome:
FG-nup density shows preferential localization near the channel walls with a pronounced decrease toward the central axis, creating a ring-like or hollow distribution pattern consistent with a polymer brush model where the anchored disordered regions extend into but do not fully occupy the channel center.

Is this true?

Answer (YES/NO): YES